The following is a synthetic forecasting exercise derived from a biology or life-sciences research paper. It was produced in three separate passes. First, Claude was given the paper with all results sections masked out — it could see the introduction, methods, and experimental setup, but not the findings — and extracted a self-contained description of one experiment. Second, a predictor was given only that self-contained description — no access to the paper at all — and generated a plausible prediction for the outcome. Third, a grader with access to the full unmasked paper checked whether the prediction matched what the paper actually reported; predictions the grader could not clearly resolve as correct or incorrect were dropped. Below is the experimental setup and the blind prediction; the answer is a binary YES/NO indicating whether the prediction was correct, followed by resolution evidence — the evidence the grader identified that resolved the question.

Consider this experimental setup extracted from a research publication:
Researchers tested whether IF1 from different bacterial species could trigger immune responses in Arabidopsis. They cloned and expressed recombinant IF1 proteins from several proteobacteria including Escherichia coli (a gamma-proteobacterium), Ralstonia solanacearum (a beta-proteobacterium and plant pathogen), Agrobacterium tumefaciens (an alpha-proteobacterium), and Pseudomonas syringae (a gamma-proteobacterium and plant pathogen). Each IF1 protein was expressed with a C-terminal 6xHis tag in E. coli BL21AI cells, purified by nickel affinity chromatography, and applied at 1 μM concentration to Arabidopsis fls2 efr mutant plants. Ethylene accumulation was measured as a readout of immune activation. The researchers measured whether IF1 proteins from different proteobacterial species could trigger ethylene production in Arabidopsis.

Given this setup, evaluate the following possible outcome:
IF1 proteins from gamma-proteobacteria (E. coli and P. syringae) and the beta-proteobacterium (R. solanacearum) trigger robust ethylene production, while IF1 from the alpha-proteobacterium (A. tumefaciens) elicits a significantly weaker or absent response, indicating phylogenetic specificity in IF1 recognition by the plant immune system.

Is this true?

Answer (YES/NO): NO